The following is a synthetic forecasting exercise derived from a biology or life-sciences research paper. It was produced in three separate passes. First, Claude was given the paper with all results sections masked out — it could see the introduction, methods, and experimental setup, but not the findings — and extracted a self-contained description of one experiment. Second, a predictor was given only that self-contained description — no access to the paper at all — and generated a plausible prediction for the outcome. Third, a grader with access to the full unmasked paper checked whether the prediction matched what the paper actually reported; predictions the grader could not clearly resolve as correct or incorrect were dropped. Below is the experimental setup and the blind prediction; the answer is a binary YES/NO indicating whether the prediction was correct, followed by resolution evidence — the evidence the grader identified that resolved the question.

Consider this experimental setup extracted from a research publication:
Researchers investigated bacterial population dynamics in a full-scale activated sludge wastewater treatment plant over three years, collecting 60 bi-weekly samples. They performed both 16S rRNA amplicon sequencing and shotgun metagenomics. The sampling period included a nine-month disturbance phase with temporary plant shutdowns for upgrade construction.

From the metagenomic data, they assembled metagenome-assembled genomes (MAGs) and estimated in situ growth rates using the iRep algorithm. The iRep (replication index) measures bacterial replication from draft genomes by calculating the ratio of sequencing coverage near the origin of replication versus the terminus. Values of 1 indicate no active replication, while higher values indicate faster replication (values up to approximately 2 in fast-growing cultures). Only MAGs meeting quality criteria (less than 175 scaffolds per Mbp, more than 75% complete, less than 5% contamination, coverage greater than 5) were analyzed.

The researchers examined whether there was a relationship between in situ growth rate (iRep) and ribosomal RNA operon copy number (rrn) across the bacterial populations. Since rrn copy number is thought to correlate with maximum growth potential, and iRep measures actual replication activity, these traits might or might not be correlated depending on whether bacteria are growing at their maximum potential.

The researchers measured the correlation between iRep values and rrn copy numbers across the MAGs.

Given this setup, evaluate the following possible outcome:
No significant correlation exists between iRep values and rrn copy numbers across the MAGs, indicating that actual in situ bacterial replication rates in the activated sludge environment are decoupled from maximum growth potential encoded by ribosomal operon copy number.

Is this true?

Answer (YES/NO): YES